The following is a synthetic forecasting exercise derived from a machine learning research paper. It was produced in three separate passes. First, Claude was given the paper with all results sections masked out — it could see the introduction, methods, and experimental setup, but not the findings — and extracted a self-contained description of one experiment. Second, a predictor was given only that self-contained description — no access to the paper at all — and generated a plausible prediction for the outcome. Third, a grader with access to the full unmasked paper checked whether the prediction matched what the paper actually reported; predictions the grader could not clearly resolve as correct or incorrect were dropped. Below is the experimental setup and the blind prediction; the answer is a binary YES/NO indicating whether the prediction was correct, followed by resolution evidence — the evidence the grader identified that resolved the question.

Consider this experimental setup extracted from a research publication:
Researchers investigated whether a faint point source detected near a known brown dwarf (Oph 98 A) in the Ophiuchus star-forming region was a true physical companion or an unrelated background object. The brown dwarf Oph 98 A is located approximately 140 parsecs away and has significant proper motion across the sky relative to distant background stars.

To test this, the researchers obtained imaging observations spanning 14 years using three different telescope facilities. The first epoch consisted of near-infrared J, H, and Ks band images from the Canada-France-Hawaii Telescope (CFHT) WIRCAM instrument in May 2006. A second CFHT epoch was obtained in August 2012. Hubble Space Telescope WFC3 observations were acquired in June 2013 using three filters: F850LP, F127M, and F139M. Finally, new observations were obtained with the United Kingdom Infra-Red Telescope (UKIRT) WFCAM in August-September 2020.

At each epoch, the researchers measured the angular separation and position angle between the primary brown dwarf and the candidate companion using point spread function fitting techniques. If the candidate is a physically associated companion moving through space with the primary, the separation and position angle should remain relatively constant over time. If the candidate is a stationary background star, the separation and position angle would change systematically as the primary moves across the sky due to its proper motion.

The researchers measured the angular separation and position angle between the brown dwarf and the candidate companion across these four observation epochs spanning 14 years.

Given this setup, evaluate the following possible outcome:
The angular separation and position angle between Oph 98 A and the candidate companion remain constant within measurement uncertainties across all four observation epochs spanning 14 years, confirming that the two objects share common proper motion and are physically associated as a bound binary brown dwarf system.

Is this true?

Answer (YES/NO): YES